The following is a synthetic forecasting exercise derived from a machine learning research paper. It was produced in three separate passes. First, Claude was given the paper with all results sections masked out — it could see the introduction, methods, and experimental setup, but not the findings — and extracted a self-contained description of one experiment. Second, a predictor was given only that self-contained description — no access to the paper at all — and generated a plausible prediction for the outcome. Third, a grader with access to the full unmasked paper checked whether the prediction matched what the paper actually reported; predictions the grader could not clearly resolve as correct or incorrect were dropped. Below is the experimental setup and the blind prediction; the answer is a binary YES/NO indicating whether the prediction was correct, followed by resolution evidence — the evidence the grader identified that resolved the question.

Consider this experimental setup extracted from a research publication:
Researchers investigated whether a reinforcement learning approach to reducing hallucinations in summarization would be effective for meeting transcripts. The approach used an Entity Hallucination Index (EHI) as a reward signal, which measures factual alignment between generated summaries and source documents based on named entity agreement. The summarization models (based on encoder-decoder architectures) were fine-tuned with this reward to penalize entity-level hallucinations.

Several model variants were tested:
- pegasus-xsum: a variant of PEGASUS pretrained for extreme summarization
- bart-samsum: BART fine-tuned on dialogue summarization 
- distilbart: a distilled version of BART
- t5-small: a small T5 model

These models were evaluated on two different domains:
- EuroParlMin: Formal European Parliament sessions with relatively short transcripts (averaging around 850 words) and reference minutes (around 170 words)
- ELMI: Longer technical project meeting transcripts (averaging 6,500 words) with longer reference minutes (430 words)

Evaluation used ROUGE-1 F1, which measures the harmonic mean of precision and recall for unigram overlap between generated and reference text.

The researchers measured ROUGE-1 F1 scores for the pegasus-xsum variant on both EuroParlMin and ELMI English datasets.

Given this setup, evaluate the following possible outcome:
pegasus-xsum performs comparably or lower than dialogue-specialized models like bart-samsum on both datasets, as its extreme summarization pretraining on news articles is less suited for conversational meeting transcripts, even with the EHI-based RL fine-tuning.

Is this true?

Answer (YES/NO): NO